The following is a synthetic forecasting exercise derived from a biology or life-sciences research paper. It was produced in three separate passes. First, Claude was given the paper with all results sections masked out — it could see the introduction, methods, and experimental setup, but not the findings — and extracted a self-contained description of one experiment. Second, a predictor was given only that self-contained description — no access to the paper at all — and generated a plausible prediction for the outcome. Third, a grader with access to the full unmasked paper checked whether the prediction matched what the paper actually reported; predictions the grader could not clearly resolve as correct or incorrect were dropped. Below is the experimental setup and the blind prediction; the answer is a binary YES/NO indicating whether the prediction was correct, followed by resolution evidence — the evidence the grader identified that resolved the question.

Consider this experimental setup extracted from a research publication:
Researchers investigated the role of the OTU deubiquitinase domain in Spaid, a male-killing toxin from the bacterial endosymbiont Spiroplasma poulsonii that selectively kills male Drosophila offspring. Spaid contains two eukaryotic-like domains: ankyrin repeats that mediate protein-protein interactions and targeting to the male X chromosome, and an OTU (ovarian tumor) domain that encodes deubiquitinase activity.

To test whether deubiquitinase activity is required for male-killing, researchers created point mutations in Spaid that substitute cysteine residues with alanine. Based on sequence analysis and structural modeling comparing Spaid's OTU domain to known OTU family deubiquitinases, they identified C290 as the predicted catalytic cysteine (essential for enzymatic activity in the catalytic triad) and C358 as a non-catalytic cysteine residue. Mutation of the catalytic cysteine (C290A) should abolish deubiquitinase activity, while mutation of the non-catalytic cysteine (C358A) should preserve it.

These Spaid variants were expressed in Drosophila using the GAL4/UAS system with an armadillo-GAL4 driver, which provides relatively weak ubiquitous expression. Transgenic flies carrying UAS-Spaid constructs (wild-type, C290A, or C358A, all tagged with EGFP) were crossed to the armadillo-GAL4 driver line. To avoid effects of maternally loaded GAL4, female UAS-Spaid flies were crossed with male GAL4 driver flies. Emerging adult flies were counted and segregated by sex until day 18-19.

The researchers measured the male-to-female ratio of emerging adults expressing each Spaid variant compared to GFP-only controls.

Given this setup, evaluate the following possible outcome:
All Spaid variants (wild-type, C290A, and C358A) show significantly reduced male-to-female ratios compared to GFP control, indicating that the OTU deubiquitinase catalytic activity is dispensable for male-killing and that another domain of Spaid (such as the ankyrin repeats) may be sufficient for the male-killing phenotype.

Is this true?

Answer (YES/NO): NO